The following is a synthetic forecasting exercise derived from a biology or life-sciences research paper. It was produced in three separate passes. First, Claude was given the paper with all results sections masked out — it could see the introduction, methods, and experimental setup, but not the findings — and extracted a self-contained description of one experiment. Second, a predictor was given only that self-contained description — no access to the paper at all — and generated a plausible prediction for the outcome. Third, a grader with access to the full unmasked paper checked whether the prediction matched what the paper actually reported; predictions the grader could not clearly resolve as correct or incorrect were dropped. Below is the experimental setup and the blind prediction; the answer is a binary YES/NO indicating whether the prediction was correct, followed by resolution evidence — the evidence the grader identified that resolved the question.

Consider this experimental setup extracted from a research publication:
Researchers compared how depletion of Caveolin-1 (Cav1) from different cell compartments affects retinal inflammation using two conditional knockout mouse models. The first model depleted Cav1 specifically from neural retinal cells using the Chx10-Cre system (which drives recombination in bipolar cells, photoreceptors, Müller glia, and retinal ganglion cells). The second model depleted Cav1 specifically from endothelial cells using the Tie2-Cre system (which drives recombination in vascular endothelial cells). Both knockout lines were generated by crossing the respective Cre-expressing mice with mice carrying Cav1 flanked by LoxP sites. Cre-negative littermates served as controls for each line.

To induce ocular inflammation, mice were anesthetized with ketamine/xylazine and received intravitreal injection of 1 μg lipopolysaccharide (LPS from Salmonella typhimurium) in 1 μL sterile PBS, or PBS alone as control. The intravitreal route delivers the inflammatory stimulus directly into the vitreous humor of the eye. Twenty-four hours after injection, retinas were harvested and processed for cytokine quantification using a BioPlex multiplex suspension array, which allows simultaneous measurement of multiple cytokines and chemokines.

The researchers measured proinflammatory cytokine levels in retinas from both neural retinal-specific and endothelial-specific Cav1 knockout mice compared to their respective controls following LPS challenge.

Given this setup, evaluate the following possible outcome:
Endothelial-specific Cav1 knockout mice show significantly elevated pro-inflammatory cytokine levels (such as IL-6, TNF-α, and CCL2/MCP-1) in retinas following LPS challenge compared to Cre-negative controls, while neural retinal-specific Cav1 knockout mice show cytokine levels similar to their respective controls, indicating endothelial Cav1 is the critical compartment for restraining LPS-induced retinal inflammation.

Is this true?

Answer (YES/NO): NO